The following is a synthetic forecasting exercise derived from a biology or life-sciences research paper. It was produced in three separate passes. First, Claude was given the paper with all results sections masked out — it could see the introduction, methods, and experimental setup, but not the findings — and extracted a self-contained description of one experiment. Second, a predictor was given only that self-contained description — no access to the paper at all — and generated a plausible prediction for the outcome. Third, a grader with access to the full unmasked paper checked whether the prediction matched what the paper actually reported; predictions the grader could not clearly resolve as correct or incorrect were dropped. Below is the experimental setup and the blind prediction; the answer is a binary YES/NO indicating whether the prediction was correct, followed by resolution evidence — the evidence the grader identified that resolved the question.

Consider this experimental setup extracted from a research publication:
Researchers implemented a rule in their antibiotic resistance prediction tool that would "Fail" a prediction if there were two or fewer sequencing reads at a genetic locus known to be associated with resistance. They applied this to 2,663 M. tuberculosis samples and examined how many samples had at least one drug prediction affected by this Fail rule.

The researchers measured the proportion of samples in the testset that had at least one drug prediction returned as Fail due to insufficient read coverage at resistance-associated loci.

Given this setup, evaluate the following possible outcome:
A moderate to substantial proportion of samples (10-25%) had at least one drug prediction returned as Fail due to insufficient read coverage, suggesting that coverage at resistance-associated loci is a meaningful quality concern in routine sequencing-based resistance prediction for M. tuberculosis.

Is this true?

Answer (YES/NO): NO